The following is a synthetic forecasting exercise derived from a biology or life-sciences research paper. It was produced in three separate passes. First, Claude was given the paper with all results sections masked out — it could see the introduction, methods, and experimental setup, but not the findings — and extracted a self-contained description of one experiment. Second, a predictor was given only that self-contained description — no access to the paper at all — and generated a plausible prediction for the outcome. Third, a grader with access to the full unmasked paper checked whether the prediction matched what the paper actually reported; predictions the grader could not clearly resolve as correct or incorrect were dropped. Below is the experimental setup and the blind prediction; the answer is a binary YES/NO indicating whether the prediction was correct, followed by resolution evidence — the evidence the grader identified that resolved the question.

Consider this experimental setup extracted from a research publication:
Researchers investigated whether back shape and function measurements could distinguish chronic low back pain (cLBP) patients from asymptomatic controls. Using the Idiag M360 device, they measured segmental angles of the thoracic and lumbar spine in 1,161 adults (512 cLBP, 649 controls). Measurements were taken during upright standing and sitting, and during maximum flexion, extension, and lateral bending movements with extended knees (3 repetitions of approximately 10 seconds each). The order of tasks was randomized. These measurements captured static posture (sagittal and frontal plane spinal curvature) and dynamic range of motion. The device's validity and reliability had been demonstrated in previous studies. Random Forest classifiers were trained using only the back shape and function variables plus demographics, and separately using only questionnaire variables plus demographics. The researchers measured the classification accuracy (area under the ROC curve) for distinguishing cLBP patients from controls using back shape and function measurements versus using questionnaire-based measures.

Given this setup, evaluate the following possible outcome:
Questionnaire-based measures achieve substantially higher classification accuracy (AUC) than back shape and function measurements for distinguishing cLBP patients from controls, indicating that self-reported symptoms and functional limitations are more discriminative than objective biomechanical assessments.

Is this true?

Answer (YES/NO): YES